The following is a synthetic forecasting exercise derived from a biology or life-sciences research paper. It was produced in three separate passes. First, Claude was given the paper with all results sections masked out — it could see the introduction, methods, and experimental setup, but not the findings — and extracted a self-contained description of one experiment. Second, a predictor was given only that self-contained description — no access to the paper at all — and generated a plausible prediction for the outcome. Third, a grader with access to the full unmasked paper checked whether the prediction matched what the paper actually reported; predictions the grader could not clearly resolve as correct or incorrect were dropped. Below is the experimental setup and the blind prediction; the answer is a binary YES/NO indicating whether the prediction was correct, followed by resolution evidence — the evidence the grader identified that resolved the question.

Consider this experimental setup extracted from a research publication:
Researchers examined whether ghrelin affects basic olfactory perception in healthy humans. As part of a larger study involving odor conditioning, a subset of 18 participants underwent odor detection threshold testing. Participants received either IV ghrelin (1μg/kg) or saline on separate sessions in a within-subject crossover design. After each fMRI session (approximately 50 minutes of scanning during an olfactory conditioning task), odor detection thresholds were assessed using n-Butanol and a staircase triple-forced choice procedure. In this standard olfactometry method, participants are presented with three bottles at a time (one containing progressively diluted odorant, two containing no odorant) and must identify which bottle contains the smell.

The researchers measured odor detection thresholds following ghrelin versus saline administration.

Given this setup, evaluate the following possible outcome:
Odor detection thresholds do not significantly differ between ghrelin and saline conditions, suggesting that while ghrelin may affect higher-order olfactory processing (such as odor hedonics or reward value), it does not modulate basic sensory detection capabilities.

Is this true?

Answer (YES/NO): YES